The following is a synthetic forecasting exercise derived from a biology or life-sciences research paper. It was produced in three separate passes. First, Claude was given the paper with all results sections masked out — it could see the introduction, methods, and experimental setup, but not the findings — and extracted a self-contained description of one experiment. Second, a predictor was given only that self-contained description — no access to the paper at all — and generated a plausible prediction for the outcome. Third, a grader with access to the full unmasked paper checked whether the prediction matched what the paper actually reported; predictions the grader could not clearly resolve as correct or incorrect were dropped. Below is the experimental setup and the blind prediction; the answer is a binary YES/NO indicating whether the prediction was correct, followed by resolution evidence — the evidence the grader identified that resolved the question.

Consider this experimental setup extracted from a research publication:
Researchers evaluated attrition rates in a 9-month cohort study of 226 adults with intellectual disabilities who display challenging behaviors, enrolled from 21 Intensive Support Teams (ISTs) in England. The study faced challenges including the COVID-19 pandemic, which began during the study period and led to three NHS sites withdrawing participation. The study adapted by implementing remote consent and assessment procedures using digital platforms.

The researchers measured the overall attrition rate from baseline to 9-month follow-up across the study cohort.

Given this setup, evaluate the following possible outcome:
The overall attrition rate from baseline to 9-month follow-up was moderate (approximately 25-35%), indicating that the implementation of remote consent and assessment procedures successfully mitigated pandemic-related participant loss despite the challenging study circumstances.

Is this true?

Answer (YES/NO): NO